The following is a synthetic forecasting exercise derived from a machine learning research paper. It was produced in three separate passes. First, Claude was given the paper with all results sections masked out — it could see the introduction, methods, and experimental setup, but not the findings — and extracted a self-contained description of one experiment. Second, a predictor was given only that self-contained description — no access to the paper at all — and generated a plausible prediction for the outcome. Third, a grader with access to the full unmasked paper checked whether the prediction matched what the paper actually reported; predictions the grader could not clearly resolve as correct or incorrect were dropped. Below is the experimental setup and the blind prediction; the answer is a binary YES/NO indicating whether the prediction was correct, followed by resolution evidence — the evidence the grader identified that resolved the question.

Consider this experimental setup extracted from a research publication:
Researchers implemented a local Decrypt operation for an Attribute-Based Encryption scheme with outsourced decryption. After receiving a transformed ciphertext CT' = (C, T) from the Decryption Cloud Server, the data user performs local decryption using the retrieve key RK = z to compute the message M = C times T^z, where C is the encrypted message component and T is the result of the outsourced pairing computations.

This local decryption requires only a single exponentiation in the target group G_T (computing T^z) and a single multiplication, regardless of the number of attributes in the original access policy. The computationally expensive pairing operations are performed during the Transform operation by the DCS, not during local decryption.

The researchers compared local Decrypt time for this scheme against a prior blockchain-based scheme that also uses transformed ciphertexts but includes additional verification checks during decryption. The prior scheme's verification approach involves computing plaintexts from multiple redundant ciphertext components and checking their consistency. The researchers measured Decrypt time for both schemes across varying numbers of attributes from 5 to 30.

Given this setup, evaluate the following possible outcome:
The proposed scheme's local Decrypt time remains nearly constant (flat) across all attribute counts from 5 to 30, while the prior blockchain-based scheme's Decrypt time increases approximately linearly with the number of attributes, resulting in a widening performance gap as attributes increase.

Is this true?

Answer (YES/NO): NO